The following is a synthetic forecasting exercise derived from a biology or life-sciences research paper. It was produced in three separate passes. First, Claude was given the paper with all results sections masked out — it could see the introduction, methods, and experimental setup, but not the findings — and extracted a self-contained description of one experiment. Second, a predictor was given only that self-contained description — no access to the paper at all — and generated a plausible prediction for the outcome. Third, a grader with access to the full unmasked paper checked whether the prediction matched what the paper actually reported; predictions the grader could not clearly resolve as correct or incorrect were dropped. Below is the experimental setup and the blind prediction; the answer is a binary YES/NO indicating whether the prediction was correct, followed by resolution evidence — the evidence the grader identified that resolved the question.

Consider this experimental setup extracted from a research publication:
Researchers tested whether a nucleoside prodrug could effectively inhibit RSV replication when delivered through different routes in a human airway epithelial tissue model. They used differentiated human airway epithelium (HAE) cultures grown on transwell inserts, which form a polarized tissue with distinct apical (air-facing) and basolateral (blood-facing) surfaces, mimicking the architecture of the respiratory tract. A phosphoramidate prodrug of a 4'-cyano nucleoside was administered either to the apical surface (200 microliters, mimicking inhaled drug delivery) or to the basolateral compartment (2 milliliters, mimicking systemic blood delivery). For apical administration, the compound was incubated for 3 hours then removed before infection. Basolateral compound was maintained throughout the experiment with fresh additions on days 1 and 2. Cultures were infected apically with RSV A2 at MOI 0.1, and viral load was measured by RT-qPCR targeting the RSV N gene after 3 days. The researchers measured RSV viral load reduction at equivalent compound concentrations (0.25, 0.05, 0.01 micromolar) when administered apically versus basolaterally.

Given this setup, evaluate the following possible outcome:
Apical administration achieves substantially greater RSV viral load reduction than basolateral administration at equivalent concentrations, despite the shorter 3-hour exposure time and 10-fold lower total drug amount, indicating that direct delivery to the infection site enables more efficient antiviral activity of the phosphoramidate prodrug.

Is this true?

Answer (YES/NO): NO